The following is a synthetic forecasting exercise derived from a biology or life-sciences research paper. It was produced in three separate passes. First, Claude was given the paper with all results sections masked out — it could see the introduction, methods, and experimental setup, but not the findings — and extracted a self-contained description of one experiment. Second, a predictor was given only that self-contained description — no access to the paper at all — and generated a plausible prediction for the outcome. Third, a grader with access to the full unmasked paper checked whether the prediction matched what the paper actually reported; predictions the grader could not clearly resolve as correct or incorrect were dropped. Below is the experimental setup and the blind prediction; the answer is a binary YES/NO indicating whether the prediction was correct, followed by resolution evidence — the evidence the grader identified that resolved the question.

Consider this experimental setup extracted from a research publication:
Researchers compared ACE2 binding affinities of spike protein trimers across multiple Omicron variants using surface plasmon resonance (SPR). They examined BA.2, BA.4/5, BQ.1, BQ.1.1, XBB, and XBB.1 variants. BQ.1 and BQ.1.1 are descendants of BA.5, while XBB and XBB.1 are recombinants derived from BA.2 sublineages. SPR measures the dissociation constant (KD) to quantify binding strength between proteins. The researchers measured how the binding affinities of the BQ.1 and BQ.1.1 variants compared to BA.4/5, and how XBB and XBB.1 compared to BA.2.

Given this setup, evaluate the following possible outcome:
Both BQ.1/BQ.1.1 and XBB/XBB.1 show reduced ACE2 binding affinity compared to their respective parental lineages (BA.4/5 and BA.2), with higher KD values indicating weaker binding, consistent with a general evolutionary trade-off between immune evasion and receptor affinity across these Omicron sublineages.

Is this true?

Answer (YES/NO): NO